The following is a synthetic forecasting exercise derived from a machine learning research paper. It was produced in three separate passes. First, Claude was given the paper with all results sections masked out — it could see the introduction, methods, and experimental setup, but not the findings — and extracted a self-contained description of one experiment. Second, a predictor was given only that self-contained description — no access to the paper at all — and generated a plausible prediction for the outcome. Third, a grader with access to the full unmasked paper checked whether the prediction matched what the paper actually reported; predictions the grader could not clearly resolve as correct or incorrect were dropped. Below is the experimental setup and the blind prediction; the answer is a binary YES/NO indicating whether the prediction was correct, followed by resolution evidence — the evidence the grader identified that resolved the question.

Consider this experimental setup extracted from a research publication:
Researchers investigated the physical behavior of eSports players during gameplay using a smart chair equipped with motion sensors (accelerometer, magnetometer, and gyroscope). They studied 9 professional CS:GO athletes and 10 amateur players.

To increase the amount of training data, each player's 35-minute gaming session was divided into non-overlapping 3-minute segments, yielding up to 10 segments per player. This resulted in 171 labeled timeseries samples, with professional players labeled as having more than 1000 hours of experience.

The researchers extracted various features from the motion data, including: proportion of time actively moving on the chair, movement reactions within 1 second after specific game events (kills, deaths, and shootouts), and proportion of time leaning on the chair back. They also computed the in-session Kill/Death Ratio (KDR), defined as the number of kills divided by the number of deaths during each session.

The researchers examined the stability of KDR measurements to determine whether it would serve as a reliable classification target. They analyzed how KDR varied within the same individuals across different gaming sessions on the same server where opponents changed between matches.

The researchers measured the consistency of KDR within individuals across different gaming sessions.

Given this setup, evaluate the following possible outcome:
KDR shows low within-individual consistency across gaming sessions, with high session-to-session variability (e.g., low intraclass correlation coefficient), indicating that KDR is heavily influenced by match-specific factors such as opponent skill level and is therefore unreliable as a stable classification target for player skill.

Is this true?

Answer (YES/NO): YES